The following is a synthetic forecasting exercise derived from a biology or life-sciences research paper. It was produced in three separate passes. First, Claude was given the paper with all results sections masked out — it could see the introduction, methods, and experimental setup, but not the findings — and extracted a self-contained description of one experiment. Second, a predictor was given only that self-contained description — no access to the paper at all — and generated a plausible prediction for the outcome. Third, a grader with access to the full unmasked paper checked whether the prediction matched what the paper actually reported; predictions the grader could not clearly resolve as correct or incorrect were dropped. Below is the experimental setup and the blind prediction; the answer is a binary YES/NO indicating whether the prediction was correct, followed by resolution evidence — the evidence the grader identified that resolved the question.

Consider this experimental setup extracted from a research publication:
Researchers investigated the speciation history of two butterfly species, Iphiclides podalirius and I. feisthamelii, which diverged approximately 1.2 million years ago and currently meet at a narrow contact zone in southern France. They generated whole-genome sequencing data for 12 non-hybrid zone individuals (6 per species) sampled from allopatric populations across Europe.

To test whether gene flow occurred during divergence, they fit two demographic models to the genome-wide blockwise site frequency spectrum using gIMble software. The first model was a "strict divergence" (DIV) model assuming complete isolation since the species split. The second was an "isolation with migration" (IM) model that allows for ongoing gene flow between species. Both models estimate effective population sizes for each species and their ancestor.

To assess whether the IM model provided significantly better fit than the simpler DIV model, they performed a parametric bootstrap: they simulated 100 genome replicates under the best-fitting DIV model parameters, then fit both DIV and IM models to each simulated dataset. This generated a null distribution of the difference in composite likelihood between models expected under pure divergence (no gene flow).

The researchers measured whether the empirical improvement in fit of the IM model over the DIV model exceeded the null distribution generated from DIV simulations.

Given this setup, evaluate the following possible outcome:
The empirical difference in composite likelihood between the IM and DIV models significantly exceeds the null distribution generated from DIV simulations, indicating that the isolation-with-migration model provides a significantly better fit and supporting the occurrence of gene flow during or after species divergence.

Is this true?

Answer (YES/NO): YES